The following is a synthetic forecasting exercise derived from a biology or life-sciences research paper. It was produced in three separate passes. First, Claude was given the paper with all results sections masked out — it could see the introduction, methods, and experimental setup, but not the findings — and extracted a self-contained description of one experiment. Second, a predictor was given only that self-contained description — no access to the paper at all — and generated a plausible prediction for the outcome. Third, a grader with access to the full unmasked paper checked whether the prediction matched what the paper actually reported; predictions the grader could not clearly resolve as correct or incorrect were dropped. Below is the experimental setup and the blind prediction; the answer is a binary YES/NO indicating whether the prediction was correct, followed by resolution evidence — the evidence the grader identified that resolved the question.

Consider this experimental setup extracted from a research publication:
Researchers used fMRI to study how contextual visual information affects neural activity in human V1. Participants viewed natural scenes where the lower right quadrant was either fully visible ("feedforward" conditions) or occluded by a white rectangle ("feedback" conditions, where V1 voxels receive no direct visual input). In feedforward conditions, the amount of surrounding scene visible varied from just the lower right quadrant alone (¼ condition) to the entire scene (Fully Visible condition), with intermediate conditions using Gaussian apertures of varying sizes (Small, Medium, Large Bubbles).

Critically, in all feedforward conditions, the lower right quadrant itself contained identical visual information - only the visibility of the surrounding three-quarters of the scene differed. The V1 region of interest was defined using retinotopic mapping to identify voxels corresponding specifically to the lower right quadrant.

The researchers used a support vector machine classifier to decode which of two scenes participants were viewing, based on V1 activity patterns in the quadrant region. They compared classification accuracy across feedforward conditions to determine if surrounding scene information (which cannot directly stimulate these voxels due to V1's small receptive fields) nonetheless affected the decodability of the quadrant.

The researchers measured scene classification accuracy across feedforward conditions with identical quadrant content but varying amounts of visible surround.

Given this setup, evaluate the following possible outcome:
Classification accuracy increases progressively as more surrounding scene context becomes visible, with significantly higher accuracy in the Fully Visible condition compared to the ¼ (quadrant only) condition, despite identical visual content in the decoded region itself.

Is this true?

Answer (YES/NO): YES